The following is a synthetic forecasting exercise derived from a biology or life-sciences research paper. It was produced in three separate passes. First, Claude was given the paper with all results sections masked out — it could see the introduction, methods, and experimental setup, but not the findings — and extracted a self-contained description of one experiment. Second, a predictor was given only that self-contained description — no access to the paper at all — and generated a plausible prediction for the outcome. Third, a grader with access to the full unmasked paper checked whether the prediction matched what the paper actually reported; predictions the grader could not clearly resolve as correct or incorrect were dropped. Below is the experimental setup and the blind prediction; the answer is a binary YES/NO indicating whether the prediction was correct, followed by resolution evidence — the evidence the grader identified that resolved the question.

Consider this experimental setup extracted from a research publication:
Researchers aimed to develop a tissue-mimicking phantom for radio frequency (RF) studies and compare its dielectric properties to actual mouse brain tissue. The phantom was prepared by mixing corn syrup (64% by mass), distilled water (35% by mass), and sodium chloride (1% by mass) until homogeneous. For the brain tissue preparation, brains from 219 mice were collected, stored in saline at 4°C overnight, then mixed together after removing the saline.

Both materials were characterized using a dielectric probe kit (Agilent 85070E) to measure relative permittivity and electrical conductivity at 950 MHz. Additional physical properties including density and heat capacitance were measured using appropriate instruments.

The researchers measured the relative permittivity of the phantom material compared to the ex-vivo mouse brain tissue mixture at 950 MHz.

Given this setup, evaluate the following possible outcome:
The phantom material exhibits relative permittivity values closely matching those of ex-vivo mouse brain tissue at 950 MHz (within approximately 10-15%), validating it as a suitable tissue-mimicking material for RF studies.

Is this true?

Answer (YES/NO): NO